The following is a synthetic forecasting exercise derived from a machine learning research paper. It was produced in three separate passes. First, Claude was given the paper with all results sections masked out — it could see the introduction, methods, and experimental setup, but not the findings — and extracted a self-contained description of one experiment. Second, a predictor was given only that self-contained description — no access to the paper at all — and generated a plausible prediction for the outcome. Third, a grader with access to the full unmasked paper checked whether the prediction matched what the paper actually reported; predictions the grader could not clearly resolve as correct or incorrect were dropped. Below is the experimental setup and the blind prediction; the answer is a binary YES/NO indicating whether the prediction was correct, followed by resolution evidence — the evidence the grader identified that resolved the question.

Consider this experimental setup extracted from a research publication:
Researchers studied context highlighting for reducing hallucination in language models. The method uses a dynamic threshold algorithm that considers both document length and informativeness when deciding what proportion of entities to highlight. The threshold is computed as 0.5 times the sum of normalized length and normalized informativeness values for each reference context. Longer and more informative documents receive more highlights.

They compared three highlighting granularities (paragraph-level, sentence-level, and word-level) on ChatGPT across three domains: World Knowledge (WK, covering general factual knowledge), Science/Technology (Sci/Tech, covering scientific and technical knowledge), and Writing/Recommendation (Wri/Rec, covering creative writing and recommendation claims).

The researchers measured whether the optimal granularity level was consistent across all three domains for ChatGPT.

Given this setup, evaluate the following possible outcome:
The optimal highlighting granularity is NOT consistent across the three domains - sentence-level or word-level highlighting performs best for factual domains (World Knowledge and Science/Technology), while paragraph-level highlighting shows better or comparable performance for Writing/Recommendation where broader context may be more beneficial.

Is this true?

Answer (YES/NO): NO